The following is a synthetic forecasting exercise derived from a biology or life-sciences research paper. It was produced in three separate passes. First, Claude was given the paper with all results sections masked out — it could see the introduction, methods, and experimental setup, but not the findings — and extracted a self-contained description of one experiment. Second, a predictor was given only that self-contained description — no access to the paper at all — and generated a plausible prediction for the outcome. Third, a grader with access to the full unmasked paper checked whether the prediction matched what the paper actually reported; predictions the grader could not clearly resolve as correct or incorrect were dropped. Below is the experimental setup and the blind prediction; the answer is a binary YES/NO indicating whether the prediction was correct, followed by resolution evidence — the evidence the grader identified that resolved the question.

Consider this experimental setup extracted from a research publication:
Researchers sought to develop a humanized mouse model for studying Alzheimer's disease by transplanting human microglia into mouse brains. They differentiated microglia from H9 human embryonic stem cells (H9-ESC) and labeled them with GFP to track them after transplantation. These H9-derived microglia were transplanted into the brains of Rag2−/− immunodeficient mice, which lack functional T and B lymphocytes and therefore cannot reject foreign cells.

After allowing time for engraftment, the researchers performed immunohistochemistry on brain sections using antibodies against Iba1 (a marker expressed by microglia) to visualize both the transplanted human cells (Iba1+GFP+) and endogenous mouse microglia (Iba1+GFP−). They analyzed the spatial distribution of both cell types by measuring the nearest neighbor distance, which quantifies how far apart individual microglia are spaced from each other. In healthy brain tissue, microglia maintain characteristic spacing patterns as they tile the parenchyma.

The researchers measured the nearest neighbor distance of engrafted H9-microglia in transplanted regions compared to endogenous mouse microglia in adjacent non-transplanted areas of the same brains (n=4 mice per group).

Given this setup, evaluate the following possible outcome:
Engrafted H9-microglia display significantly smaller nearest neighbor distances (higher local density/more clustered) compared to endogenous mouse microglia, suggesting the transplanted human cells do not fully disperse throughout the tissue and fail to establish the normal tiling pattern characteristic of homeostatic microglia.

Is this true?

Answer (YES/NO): NO